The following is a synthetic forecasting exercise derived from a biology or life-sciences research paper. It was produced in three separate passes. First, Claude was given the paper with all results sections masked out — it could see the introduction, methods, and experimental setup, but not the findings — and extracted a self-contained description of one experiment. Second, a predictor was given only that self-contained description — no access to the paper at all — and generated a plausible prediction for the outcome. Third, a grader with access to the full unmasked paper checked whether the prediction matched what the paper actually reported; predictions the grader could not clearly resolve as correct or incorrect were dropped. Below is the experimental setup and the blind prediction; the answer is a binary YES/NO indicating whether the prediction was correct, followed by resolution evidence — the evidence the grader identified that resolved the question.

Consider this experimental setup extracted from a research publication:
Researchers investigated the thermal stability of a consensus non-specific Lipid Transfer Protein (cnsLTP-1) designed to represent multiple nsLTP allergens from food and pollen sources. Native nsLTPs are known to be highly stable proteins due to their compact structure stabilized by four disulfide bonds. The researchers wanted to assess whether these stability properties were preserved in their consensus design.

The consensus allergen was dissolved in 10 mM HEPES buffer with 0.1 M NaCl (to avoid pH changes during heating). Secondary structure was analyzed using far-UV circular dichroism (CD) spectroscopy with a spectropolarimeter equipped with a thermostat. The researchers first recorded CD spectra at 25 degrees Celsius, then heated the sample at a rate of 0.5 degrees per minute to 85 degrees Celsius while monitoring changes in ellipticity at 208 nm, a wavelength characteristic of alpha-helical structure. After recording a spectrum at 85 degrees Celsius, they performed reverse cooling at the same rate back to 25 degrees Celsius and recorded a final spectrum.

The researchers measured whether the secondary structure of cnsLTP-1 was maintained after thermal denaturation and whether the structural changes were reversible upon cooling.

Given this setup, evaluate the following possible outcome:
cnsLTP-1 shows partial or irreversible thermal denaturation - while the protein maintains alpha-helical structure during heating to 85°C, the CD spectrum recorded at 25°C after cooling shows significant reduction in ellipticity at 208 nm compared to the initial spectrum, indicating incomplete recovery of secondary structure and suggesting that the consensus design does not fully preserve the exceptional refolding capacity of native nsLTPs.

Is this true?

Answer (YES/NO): NO